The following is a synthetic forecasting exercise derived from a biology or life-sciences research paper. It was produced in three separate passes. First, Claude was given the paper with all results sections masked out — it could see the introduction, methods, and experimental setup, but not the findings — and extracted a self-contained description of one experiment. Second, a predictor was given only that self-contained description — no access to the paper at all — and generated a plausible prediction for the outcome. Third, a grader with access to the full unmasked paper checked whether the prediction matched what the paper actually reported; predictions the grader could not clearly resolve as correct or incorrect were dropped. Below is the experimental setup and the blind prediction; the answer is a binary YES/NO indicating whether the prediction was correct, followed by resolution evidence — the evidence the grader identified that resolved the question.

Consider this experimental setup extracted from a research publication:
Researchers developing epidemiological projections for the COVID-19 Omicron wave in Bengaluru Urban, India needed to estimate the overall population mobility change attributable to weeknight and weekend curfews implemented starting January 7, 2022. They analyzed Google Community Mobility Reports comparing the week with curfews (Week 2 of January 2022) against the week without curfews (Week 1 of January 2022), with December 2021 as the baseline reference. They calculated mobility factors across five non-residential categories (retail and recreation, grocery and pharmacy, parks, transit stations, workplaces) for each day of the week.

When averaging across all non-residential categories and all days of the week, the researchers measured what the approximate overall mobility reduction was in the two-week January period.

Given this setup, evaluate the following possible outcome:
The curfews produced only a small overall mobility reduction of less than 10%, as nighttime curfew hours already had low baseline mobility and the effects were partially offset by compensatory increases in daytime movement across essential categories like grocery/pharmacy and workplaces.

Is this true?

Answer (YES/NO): NO